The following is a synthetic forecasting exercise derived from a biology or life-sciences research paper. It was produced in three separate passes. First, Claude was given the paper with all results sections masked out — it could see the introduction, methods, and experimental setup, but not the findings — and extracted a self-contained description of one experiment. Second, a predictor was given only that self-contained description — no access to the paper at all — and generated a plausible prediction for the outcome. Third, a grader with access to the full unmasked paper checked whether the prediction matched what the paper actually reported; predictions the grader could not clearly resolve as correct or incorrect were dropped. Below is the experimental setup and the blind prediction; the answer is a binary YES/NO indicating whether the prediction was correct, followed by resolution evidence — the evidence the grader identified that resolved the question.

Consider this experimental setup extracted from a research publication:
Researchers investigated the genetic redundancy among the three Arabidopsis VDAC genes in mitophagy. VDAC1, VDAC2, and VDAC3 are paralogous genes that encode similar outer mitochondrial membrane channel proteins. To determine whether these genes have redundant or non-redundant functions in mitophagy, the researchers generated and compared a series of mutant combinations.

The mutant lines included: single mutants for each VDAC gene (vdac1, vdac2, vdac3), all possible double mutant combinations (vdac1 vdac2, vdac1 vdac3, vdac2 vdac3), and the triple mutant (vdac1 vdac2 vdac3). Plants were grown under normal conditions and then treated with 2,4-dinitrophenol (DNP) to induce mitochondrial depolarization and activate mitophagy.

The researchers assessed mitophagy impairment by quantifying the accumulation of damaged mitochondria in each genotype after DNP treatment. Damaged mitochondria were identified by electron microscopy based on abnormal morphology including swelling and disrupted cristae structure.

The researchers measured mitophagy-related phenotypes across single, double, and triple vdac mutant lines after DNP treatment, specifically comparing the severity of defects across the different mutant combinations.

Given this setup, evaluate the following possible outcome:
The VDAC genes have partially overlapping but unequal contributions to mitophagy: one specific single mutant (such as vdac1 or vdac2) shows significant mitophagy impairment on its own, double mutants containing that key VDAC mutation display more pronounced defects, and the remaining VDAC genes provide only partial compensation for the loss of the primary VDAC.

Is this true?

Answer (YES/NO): YES